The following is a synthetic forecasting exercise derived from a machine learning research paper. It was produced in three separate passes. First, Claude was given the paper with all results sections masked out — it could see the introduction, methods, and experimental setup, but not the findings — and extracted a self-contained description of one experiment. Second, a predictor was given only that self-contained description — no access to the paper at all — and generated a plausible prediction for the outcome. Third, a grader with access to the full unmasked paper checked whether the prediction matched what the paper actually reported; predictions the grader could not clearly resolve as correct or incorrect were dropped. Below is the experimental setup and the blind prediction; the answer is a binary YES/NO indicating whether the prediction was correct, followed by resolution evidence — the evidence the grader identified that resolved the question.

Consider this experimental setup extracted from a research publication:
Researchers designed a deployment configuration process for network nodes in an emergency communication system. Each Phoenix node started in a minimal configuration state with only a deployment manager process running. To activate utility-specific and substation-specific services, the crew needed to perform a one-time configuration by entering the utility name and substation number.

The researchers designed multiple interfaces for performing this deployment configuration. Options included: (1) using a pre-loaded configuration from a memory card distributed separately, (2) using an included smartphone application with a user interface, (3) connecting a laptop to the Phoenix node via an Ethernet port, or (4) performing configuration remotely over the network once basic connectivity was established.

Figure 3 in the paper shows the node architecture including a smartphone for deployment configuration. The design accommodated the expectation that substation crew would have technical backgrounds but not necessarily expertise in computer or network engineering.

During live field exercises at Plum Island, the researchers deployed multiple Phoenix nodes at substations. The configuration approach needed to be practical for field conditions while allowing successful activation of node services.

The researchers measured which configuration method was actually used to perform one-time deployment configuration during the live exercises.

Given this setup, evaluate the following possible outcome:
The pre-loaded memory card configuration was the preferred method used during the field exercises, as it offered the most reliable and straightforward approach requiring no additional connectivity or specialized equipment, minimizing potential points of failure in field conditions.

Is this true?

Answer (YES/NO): NO